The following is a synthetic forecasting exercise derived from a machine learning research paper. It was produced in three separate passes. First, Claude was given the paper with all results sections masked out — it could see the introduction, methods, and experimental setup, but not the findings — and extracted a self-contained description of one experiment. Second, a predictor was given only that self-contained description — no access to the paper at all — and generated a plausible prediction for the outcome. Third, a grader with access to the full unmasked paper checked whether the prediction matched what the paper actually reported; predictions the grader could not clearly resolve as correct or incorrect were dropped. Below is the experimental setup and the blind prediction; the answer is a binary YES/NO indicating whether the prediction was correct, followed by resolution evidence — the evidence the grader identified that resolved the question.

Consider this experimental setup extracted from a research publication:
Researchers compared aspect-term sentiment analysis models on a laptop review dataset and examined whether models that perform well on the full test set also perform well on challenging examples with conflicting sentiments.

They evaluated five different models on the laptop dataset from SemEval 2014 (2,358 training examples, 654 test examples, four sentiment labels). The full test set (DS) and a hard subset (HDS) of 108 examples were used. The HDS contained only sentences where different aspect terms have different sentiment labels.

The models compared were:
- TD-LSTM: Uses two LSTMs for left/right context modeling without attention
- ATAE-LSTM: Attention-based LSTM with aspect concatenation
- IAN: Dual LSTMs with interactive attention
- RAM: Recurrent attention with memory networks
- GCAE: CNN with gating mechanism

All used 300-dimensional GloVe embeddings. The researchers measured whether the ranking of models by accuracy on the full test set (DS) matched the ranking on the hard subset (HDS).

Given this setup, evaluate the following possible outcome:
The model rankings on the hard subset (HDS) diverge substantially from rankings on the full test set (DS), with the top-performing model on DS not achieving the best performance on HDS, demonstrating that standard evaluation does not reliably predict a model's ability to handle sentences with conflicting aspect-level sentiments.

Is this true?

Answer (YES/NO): NO